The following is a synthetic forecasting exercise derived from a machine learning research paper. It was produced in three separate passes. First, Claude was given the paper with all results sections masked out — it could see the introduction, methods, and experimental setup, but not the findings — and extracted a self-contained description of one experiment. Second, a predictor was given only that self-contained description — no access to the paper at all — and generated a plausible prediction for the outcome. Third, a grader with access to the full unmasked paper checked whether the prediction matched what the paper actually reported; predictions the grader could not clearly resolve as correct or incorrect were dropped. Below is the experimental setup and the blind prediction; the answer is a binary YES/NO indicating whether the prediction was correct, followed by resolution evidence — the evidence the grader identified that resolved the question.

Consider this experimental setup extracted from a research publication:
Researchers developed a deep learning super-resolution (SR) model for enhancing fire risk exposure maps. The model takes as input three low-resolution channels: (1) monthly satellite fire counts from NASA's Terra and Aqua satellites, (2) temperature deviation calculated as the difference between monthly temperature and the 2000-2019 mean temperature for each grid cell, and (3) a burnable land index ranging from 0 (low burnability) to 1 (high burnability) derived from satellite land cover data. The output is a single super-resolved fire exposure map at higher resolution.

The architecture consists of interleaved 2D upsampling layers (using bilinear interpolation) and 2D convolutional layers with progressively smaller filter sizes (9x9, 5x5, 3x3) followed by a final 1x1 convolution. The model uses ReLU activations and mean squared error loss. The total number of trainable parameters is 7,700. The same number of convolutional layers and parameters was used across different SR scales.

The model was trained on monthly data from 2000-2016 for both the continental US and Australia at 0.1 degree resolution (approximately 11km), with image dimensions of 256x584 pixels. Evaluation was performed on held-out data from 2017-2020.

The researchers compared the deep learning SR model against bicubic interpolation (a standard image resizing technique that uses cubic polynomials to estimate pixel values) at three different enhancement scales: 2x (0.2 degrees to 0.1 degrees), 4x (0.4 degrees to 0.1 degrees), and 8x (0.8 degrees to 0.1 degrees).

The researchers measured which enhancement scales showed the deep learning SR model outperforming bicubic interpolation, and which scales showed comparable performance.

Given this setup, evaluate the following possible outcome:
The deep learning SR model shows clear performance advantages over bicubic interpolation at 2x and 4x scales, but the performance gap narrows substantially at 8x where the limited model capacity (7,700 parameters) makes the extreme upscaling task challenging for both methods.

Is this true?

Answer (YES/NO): NO